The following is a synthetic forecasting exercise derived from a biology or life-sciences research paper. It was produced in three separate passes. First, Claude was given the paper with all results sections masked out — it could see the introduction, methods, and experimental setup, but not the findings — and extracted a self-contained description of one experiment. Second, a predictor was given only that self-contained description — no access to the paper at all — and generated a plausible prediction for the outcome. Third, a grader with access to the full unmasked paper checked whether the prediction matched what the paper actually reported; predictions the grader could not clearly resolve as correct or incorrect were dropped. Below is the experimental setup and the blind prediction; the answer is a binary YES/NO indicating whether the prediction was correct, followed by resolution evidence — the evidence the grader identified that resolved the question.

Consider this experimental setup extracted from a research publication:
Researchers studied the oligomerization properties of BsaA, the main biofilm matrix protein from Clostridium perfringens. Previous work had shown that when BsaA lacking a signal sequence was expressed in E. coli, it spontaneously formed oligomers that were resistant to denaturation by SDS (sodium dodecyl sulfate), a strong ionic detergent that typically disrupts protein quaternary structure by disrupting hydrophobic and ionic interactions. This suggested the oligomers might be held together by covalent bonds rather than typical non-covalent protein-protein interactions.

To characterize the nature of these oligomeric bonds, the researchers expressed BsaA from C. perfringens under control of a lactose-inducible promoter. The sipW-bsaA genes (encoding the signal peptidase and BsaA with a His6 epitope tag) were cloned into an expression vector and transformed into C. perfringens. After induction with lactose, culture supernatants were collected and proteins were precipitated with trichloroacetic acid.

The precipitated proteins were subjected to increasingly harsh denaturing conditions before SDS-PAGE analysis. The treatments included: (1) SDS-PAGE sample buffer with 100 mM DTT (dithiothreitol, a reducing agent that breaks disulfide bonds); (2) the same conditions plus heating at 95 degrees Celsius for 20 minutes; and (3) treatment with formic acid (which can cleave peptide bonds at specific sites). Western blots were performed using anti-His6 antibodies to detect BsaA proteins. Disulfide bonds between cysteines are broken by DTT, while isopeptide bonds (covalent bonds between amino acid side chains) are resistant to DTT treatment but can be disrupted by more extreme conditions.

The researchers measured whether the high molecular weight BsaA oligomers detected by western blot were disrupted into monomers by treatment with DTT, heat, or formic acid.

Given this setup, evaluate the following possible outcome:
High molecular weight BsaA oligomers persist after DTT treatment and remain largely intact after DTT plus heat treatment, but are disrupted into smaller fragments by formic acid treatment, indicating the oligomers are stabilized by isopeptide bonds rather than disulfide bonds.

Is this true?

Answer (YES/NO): NO